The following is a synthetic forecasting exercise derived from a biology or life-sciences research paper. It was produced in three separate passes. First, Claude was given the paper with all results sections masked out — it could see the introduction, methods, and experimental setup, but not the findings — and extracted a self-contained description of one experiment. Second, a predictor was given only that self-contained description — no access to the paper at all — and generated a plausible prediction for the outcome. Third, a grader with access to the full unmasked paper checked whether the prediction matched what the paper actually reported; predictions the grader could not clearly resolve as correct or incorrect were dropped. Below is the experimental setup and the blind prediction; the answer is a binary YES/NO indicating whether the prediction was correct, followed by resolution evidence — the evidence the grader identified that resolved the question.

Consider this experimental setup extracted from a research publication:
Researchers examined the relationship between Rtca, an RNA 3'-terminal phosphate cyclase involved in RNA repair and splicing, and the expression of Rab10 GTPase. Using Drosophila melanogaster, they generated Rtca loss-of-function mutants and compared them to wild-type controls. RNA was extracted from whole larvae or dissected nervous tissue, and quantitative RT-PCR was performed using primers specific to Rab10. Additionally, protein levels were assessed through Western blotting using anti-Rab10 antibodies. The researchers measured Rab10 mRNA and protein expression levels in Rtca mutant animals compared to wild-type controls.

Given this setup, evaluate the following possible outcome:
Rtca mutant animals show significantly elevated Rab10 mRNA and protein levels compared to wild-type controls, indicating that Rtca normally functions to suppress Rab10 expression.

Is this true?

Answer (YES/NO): NO